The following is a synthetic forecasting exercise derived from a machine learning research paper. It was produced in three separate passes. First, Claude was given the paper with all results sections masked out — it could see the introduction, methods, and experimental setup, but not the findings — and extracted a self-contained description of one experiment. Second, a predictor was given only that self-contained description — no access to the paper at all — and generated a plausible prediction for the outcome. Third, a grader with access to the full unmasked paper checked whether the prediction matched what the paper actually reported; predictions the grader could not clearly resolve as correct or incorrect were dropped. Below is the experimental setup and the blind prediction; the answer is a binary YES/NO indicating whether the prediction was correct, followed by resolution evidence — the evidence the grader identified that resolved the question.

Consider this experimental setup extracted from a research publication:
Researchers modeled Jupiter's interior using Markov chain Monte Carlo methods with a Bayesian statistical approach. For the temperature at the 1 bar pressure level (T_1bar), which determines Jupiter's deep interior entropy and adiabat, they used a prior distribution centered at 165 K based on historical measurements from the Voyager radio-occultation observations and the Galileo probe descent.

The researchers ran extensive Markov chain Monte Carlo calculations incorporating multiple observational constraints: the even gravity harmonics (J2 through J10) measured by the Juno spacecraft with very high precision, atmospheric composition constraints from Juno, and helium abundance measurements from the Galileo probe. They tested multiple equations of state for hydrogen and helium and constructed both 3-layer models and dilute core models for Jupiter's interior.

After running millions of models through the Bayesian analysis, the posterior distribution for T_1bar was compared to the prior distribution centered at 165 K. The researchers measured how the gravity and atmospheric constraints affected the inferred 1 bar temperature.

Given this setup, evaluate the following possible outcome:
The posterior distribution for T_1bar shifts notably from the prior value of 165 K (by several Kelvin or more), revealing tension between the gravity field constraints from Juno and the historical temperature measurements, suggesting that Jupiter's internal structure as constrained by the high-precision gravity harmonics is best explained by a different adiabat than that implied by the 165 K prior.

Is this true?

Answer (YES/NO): YES